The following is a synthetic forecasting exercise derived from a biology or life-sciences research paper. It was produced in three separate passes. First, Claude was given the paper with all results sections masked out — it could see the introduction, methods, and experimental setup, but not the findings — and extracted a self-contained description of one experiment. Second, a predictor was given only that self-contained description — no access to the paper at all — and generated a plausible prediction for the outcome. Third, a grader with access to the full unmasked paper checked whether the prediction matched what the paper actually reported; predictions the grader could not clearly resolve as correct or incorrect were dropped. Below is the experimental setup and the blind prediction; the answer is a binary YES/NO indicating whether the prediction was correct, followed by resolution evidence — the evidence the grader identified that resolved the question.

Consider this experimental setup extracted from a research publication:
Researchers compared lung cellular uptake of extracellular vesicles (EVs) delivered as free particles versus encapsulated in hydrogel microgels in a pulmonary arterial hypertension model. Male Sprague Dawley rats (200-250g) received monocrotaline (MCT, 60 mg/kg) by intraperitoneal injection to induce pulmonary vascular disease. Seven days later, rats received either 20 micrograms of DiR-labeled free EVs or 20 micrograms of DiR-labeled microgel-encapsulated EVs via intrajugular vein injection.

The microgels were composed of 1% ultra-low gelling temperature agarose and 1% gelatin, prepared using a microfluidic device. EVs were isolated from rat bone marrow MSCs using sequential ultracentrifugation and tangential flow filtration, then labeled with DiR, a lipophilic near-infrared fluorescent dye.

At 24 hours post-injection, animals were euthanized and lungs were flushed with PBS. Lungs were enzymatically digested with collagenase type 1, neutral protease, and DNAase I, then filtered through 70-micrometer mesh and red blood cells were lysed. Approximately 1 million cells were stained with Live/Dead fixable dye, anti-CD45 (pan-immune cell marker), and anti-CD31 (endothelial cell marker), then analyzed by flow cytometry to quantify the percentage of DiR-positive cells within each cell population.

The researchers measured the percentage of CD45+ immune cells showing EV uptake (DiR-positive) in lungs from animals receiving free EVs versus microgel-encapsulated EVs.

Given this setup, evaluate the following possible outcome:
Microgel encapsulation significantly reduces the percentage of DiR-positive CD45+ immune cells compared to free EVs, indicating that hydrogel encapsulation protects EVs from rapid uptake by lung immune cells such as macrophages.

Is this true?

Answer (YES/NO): NO